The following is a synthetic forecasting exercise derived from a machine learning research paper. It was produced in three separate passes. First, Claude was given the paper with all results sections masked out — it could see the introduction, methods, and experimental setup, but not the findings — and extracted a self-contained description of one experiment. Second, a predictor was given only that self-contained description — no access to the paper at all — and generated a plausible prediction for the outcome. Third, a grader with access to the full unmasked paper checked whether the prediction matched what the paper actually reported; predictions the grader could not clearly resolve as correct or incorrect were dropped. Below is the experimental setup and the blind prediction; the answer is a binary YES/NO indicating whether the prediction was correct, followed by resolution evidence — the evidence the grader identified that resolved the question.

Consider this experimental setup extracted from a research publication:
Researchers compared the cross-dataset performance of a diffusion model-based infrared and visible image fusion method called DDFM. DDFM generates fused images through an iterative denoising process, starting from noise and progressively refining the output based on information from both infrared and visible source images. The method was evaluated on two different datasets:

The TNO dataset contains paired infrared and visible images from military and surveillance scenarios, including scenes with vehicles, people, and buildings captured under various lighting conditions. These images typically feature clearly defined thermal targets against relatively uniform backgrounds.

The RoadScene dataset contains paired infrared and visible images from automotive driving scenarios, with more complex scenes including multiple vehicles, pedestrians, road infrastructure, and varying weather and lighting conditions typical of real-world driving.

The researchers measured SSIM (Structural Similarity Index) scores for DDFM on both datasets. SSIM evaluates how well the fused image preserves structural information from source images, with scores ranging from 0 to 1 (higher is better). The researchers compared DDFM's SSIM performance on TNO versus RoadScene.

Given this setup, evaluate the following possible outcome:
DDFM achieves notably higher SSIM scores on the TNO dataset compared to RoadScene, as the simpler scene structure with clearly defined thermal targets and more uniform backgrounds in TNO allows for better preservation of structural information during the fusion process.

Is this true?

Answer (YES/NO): YES